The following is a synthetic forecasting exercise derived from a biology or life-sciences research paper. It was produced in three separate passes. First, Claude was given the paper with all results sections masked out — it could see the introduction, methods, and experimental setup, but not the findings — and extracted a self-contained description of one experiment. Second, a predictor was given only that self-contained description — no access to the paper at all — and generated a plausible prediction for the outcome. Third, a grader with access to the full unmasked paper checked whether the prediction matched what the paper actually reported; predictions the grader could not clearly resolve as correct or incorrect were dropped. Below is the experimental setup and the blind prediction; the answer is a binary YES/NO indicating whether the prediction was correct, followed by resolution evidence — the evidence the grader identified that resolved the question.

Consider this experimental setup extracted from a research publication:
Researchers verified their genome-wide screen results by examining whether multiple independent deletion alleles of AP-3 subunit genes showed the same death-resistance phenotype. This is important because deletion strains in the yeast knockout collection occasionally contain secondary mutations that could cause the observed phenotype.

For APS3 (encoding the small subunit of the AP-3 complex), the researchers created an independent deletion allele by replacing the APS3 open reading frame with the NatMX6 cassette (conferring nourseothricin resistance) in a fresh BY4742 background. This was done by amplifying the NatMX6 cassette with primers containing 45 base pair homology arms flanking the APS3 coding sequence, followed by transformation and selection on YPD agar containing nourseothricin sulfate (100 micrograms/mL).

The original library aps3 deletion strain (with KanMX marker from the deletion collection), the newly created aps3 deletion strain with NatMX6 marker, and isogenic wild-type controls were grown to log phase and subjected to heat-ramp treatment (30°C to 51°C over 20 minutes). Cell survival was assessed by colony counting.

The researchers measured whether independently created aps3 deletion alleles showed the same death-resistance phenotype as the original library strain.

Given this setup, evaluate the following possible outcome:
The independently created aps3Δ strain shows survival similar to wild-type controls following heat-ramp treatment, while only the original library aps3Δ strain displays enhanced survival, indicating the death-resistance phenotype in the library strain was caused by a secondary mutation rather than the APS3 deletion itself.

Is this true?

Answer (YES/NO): NO